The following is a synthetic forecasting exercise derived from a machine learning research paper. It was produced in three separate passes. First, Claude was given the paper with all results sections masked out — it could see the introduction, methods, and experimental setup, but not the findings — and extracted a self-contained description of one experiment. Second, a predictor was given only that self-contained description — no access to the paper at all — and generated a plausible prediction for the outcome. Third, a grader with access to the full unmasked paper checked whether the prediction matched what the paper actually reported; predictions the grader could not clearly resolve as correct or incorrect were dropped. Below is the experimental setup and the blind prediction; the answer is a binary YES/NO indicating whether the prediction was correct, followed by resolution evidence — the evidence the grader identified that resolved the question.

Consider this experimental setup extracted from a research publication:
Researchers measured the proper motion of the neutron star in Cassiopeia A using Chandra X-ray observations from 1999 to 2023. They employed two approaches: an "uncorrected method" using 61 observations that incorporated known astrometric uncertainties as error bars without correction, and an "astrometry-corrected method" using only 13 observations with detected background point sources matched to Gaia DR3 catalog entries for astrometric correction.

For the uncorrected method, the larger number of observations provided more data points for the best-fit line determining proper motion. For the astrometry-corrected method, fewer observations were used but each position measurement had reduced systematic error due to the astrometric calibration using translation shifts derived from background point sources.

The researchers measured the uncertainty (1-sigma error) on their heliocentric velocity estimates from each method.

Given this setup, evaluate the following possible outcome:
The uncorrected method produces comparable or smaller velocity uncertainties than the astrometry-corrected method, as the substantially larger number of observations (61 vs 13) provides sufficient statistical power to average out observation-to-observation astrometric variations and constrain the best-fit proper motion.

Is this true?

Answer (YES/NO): NO